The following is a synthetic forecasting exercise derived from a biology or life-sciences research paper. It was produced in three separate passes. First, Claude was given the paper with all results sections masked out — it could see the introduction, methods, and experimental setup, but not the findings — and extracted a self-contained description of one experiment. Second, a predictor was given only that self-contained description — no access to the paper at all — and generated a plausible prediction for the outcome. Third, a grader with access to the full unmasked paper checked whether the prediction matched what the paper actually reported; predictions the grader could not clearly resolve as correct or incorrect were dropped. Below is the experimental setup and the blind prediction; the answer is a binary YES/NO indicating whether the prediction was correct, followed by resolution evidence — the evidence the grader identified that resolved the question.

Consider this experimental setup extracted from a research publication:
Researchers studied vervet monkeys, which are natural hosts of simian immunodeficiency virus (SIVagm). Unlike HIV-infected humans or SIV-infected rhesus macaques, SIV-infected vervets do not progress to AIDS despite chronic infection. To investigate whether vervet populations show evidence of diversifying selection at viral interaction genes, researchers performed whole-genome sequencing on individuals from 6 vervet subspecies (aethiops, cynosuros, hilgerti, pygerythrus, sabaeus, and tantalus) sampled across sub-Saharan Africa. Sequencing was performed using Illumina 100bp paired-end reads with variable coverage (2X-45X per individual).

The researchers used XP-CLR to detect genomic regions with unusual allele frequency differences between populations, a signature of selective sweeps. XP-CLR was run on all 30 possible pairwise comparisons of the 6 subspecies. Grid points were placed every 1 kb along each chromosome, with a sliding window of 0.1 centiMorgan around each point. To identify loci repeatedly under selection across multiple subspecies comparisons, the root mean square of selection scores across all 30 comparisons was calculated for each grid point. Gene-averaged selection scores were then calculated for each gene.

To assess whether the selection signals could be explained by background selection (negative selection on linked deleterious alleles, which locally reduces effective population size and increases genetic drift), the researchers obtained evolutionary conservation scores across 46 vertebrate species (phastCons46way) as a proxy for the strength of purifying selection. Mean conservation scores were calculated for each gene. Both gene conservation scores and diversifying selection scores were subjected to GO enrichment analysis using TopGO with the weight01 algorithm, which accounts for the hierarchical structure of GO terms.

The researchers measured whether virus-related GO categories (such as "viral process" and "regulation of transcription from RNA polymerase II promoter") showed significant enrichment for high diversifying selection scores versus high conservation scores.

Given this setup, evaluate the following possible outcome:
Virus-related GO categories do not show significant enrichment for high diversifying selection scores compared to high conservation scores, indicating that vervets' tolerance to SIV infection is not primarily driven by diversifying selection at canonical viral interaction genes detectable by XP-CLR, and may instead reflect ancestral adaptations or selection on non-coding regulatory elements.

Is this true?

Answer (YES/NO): NO